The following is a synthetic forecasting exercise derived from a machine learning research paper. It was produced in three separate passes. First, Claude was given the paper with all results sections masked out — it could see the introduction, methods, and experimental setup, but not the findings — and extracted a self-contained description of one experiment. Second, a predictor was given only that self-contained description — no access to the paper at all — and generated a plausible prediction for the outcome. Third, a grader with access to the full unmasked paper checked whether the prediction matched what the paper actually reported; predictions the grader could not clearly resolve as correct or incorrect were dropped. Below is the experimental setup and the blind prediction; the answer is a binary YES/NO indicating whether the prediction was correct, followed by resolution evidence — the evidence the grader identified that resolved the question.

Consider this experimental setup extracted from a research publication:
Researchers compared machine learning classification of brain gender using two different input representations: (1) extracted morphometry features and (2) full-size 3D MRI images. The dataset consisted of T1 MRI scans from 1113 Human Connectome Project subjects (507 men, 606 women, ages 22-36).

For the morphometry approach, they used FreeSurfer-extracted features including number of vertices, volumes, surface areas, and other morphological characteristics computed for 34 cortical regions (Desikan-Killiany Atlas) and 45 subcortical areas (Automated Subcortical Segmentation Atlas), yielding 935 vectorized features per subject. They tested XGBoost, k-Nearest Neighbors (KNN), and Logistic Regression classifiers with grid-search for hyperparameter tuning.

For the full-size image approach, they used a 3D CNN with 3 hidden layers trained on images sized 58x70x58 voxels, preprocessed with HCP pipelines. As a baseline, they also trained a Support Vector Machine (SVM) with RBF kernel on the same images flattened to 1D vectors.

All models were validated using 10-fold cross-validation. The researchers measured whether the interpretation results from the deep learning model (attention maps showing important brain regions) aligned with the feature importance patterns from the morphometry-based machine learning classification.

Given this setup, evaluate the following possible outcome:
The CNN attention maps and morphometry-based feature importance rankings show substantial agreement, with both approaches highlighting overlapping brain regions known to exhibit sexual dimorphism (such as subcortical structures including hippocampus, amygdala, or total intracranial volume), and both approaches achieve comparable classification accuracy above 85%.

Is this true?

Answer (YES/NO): NO